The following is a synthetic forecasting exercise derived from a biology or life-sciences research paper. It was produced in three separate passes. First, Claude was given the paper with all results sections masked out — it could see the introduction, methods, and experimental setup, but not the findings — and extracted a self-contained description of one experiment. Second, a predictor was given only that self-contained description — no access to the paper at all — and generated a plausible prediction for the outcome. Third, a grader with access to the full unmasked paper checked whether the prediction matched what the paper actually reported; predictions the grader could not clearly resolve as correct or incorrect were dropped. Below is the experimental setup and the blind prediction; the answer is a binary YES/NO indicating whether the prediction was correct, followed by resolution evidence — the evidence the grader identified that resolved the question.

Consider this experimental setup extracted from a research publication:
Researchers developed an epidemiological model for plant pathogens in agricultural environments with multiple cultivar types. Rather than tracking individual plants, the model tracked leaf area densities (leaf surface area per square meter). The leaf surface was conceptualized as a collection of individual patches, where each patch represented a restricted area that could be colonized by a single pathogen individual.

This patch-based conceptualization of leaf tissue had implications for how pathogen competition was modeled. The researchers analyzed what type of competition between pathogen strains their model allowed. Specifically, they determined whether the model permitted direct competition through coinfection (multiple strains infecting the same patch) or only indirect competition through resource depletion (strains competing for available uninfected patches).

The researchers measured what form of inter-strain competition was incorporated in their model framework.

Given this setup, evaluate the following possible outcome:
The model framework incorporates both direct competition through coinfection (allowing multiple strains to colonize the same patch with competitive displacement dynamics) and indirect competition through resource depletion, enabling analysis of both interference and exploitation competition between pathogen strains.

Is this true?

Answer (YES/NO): NO